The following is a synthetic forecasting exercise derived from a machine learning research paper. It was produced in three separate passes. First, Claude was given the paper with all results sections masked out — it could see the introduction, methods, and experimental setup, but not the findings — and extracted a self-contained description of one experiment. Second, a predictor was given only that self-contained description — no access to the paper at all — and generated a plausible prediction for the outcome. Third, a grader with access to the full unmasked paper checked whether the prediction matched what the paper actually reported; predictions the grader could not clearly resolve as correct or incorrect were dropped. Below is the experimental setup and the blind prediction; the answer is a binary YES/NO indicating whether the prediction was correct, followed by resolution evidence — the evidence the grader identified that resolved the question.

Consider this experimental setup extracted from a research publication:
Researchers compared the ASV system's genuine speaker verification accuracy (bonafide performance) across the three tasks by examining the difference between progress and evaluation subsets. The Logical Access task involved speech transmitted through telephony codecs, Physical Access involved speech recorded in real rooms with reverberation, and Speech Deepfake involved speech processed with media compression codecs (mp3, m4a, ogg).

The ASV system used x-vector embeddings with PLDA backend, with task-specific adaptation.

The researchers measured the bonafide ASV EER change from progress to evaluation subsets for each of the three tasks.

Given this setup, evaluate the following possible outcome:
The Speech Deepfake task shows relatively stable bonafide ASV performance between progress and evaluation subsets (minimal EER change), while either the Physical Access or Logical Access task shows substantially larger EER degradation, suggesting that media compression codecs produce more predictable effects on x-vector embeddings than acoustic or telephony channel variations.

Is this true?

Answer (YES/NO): NO